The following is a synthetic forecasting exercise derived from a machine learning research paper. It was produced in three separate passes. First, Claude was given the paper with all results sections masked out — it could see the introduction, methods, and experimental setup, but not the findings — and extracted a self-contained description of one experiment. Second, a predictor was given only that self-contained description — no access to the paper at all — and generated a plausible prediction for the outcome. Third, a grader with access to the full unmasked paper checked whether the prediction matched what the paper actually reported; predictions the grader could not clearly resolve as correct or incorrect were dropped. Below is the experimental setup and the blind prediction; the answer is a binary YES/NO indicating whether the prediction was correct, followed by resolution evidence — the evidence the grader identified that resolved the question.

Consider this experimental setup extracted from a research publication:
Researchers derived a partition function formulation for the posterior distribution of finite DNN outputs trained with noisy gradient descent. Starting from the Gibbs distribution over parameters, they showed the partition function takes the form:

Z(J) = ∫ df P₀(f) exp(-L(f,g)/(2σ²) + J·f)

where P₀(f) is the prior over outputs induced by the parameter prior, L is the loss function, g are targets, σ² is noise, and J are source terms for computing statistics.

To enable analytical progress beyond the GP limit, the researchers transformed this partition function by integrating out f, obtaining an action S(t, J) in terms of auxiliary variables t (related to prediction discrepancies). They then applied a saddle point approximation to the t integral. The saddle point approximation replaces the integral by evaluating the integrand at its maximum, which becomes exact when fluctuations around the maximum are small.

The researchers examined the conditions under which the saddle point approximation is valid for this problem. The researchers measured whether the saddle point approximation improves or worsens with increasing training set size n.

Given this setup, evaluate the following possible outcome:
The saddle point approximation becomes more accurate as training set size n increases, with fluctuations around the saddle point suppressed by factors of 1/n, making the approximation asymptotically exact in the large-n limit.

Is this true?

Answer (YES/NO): YES